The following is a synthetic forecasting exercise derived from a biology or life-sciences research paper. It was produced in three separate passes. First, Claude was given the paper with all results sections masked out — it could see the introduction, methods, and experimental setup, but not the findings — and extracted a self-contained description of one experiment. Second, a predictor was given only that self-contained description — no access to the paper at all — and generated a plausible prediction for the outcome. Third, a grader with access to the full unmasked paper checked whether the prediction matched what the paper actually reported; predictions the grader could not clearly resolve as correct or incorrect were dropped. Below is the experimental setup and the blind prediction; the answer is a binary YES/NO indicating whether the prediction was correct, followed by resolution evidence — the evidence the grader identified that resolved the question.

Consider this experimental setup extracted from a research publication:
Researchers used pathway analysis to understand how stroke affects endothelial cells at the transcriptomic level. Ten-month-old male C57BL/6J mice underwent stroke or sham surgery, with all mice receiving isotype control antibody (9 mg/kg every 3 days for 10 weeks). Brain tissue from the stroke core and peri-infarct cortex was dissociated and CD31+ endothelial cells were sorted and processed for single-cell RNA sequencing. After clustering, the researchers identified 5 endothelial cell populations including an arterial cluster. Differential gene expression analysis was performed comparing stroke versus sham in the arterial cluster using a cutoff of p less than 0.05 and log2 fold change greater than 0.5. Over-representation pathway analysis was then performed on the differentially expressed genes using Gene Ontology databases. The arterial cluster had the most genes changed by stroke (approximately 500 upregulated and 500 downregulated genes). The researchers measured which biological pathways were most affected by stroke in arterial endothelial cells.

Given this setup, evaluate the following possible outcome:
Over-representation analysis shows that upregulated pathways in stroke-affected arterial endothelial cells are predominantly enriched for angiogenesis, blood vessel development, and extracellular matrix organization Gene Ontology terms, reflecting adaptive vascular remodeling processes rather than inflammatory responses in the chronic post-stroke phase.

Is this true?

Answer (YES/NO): NO